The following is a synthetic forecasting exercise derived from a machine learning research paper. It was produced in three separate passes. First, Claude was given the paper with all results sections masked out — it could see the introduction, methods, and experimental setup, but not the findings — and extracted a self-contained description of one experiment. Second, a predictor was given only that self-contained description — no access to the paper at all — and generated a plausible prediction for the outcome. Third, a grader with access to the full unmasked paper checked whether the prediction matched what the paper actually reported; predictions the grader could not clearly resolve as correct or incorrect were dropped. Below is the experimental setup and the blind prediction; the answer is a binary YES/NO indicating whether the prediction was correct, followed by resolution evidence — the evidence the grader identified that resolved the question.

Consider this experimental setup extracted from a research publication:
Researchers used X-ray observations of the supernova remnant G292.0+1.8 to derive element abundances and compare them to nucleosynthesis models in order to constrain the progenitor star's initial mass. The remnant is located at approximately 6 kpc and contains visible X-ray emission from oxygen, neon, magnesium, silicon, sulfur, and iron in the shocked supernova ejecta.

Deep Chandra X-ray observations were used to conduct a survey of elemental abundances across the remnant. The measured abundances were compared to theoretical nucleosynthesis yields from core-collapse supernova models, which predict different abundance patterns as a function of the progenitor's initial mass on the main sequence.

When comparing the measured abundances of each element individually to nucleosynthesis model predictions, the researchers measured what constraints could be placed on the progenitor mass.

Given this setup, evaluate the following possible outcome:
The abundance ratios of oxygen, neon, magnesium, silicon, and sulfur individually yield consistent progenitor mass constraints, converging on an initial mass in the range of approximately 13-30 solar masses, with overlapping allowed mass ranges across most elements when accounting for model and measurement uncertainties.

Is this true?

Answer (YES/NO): NO